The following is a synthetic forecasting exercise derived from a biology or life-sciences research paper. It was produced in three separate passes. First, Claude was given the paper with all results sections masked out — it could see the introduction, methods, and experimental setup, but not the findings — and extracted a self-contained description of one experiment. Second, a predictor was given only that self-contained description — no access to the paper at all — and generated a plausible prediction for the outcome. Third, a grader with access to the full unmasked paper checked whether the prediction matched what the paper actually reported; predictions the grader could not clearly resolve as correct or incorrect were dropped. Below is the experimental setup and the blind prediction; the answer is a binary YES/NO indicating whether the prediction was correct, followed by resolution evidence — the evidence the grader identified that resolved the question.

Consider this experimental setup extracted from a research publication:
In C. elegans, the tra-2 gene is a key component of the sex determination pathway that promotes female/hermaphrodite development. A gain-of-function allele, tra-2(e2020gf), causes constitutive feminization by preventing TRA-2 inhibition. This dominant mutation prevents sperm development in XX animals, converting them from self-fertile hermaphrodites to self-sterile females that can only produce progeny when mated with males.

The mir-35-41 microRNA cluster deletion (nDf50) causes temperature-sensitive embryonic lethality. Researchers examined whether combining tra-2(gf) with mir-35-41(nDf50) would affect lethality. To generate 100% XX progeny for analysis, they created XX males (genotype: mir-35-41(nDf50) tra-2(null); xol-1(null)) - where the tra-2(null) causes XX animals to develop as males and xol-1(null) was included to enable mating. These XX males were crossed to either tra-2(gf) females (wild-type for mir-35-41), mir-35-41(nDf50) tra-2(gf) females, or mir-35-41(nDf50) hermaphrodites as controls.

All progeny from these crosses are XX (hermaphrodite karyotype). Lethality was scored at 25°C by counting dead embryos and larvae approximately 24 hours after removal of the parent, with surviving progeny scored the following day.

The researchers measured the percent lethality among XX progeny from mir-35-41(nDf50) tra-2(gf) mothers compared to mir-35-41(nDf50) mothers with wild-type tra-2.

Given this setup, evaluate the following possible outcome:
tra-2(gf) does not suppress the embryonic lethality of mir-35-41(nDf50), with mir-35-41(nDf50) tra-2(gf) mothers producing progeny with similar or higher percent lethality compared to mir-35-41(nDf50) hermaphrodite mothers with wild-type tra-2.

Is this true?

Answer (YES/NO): YES